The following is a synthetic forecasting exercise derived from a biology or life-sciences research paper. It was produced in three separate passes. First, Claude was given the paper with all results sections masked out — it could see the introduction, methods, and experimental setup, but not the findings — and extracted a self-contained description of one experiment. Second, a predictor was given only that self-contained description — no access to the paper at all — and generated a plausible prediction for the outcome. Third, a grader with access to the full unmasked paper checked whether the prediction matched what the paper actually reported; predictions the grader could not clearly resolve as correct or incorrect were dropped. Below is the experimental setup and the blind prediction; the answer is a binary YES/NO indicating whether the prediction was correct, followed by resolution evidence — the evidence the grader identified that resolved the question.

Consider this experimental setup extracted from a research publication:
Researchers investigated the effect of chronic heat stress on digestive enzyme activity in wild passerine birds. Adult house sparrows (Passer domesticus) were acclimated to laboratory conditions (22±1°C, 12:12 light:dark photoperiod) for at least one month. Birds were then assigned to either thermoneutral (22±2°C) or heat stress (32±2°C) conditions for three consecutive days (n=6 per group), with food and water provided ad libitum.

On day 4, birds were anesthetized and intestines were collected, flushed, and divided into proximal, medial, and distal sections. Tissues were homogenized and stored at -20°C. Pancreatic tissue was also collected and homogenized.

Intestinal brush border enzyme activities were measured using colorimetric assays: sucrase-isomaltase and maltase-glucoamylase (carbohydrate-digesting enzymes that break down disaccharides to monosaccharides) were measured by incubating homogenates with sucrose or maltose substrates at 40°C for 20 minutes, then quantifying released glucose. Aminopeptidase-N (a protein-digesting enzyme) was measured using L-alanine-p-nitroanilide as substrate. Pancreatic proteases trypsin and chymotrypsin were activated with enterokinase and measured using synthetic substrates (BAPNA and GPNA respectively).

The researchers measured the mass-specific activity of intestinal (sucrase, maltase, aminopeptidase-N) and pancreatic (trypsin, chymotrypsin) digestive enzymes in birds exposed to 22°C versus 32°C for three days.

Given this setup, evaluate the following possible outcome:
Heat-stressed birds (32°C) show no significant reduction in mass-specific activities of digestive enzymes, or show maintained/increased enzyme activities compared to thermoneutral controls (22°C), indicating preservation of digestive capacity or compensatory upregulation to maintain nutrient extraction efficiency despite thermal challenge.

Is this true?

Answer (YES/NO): YES